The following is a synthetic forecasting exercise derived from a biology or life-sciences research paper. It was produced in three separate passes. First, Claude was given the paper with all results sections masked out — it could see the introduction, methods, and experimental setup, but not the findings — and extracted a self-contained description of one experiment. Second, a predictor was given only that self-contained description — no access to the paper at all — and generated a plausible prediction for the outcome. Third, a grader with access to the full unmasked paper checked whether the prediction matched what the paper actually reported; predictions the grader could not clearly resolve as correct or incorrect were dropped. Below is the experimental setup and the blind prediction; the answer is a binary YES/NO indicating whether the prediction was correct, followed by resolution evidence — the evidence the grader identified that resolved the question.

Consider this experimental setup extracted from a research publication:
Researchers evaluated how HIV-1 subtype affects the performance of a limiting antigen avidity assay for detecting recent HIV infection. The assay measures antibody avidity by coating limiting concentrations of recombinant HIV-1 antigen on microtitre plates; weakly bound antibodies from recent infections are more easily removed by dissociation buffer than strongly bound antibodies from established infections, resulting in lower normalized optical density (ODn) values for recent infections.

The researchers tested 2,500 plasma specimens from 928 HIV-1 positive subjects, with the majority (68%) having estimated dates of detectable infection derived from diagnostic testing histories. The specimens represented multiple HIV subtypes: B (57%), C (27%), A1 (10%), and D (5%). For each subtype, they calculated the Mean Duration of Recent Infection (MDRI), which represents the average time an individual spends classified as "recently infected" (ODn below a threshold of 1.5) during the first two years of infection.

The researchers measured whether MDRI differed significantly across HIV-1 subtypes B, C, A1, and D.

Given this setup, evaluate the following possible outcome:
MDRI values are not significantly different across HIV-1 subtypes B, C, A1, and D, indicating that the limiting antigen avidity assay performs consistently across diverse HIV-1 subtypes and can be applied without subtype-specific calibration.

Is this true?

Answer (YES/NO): YES